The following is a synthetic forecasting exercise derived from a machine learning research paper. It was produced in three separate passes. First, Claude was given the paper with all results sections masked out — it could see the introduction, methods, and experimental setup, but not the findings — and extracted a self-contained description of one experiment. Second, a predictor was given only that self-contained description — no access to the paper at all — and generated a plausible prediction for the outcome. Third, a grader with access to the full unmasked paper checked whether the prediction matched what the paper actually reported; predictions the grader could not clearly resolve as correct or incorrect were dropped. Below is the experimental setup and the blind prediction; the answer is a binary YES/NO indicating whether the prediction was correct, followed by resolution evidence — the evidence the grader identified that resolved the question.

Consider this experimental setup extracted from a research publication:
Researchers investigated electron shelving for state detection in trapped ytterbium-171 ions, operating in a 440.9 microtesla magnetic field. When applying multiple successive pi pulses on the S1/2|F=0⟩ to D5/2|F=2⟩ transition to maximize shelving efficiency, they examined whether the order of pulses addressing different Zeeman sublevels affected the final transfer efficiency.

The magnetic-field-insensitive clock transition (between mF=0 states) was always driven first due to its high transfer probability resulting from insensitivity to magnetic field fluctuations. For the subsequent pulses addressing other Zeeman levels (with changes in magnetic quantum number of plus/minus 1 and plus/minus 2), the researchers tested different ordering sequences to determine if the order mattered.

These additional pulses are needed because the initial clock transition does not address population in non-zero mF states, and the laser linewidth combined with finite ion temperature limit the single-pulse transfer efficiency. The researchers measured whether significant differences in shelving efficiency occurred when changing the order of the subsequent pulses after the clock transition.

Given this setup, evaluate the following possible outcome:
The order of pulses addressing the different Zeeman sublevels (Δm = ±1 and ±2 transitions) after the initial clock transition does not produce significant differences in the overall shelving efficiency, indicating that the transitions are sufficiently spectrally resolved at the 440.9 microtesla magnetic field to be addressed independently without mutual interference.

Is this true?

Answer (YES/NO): YES